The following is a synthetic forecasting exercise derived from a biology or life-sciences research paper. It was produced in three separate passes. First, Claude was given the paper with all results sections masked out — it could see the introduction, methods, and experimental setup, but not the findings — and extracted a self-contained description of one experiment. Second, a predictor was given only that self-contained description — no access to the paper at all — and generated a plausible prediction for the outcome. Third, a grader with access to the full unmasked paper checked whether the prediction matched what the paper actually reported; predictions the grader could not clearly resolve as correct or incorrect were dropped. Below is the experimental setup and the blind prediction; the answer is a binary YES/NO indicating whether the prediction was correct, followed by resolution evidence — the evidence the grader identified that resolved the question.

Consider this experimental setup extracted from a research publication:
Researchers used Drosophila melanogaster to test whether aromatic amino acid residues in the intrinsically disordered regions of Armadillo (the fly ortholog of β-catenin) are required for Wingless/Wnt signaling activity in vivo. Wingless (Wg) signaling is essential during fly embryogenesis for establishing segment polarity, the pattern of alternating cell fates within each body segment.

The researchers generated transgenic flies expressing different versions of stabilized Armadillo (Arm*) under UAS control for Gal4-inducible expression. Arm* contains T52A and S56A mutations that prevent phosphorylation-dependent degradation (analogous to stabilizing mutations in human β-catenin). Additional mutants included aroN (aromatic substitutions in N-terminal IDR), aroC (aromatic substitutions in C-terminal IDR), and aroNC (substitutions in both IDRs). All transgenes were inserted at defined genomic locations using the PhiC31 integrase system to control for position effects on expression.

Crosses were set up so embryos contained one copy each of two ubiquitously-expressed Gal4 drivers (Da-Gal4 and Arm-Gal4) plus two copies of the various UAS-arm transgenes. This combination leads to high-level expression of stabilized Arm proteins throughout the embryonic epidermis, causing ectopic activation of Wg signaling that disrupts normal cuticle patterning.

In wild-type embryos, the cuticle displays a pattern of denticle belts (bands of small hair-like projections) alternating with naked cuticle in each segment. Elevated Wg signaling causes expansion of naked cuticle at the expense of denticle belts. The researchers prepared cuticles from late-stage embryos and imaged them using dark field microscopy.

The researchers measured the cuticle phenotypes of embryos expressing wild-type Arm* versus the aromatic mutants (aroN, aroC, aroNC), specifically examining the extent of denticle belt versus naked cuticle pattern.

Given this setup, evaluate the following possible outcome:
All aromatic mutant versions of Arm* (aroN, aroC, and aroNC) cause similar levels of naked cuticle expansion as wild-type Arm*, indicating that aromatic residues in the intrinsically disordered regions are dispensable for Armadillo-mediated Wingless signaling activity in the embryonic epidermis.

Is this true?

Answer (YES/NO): NO